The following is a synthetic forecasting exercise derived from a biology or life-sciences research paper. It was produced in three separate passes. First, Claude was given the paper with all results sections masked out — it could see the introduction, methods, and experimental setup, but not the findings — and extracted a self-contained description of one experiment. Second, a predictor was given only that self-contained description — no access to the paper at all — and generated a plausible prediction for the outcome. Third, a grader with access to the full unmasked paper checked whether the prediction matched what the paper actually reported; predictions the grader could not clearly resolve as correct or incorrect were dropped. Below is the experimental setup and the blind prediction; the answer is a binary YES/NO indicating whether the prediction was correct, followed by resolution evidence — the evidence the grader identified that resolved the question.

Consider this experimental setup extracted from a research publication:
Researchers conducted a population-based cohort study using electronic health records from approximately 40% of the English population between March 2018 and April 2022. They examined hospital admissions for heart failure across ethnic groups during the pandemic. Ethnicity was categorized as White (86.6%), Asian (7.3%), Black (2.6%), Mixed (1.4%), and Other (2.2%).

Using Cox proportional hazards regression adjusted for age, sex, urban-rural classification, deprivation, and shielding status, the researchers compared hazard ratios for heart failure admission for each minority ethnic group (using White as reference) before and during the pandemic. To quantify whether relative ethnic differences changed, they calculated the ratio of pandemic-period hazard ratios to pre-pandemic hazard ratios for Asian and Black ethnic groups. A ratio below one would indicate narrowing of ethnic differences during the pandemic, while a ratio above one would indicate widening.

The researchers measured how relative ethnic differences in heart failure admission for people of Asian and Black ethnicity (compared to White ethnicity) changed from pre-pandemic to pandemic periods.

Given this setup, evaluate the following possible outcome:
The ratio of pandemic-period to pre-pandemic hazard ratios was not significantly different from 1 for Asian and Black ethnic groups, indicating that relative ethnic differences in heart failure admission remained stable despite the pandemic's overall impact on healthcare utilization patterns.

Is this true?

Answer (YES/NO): NO